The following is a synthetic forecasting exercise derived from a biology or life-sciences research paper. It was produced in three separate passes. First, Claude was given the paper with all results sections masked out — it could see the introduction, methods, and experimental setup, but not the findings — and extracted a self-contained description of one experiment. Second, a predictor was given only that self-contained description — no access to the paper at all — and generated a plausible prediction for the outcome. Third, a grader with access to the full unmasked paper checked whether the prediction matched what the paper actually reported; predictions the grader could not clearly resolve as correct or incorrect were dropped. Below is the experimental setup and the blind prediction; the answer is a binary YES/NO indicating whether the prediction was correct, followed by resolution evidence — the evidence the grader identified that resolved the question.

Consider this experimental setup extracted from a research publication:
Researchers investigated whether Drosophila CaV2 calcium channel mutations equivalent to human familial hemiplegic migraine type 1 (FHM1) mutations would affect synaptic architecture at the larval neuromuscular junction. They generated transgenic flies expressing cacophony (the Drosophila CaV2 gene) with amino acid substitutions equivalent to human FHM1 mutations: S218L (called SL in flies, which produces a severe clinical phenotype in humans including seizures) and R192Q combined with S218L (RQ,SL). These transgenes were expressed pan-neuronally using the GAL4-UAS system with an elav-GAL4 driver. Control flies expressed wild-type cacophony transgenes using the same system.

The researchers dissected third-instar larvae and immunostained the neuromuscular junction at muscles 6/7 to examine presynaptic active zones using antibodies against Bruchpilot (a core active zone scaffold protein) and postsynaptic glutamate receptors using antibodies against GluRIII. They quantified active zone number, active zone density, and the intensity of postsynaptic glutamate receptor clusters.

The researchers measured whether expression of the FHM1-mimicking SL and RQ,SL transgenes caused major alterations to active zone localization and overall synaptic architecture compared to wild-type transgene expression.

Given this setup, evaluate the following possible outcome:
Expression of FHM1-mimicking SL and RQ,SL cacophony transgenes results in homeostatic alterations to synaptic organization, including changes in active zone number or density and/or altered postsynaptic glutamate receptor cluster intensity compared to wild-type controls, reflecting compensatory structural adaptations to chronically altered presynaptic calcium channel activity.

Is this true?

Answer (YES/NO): NO